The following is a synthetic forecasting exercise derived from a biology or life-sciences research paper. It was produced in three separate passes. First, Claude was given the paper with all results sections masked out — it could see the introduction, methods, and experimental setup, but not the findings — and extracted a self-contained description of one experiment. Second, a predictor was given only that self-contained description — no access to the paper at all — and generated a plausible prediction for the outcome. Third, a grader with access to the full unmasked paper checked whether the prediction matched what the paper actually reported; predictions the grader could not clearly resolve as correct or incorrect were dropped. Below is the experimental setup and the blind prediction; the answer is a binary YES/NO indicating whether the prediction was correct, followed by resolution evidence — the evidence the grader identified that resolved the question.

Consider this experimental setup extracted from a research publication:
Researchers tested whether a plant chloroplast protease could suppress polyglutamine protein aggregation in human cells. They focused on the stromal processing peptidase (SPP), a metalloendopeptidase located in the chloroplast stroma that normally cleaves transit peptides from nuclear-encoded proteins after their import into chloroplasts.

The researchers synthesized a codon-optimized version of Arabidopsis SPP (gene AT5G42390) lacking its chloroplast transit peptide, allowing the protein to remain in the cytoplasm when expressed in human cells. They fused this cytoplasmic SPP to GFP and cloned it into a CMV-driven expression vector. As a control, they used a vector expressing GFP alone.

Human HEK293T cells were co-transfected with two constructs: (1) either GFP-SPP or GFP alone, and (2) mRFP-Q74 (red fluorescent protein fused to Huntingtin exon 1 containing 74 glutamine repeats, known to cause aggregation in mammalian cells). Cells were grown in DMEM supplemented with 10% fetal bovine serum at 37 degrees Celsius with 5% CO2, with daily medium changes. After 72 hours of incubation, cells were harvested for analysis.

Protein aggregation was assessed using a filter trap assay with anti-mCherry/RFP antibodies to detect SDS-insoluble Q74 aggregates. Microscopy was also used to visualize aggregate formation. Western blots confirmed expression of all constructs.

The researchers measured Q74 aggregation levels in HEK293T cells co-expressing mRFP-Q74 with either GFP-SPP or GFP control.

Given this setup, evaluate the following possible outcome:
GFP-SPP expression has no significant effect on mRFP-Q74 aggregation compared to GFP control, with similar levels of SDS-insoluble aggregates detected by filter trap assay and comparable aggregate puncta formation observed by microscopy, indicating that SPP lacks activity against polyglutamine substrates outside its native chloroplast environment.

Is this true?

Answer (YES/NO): NO